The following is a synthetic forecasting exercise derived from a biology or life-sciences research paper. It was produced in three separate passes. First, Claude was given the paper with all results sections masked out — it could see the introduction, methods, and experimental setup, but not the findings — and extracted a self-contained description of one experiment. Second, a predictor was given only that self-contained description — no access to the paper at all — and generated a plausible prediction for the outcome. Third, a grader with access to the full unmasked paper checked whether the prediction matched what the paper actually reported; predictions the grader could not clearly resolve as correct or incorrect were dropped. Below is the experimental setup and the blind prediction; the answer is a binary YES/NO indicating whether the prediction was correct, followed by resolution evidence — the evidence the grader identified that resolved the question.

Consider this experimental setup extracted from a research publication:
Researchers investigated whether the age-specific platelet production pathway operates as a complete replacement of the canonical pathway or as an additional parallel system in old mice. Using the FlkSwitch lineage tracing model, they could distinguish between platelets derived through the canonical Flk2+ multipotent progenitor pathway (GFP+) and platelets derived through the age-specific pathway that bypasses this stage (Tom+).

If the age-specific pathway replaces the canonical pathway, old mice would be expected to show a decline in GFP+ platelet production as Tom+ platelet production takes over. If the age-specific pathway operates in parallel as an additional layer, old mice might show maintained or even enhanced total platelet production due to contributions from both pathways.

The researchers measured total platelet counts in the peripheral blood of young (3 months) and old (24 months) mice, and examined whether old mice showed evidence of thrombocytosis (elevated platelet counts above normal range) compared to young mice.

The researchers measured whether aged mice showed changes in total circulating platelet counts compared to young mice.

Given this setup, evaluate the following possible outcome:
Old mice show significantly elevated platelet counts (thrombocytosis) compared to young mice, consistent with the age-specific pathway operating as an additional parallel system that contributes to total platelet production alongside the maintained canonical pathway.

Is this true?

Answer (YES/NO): YES